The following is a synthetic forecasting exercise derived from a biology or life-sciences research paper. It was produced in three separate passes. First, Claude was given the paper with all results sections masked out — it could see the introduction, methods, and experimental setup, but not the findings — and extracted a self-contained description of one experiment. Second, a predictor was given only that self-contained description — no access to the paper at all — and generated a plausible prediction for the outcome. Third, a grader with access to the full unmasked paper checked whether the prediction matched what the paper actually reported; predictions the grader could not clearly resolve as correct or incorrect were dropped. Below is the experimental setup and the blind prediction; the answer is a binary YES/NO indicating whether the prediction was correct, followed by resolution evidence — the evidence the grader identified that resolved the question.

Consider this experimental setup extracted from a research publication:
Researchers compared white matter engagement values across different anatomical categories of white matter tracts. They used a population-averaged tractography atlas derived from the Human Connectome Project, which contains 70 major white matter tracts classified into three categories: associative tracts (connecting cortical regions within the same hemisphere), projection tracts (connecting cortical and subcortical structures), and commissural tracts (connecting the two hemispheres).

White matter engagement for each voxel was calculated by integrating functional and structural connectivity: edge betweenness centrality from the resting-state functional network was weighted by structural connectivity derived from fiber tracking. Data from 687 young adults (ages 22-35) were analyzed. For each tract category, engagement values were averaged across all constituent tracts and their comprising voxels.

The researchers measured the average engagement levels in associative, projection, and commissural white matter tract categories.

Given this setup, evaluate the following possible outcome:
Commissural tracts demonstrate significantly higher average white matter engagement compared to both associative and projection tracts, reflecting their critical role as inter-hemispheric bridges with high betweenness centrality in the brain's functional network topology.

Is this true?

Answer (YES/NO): NO